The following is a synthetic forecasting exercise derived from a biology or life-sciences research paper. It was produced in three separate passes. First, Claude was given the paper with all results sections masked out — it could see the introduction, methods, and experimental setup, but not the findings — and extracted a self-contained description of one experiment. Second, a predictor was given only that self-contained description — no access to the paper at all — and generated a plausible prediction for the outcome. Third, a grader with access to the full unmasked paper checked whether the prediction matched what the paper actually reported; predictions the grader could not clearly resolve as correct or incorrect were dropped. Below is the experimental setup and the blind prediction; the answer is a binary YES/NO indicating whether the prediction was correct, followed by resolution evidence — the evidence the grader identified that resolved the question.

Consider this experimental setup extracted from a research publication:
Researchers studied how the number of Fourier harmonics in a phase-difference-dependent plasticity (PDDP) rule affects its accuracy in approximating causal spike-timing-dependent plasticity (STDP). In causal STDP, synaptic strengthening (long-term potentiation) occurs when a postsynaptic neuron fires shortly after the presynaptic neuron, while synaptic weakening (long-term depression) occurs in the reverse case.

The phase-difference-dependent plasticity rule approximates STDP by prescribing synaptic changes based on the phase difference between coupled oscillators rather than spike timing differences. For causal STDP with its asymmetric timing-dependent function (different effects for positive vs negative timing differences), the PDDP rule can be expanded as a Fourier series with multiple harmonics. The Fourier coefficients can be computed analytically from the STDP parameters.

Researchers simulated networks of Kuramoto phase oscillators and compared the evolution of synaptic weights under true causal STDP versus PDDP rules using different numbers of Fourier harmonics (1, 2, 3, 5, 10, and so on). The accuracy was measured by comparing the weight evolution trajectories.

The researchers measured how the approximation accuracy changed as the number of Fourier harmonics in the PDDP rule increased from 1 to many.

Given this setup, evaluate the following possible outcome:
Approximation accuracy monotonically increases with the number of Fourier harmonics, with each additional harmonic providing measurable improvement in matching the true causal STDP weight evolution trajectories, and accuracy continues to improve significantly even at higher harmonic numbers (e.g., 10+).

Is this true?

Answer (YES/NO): NO